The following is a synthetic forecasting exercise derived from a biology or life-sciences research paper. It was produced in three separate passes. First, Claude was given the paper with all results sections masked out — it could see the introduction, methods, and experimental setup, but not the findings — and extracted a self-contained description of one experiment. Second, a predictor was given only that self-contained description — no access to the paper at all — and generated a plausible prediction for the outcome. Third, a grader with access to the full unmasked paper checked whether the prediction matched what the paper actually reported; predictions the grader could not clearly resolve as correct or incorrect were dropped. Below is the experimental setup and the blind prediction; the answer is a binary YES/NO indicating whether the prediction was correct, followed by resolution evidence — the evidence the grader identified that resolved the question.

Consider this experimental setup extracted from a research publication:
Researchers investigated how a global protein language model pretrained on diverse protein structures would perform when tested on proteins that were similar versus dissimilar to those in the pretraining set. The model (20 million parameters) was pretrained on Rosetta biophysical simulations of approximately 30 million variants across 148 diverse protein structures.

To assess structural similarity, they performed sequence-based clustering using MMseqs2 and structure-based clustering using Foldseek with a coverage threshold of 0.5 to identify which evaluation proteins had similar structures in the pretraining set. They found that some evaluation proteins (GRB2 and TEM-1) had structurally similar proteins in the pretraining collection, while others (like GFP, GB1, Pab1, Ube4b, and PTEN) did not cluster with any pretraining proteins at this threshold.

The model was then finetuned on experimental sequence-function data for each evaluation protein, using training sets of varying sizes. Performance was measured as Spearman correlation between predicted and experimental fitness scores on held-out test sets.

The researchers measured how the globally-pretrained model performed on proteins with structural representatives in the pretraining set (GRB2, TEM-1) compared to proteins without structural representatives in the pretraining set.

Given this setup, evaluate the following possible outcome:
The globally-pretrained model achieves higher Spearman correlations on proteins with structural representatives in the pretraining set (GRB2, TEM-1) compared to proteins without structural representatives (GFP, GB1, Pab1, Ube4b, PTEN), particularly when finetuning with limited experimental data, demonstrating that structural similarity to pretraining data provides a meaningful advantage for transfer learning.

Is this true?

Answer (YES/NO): NO